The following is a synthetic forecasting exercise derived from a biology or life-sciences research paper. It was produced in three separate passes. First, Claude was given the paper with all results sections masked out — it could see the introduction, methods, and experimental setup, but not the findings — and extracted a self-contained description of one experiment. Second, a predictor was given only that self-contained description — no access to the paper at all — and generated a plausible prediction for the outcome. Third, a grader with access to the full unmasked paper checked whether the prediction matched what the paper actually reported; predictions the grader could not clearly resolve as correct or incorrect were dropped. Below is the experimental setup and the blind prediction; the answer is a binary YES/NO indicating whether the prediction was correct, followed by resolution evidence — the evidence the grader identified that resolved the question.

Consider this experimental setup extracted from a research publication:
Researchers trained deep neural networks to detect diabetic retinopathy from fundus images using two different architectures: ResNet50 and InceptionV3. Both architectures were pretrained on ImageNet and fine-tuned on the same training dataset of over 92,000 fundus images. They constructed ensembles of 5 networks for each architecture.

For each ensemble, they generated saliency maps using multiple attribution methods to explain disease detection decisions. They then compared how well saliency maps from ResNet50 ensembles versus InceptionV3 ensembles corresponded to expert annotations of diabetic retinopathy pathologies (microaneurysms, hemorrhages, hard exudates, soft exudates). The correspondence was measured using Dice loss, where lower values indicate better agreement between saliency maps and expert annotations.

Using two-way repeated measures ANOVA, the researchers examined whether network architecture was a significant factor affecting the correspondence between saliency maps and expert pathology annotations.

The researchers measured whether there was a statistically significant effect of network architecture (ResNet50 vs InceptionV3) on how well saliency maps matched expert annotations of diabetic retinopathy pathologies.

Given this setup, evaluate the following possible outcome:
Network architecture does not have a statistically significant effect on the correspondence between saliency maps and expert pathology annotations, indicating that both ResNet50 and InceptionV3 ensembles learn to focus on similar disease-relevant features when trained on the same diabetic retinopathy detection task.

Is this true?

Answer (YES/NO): NO